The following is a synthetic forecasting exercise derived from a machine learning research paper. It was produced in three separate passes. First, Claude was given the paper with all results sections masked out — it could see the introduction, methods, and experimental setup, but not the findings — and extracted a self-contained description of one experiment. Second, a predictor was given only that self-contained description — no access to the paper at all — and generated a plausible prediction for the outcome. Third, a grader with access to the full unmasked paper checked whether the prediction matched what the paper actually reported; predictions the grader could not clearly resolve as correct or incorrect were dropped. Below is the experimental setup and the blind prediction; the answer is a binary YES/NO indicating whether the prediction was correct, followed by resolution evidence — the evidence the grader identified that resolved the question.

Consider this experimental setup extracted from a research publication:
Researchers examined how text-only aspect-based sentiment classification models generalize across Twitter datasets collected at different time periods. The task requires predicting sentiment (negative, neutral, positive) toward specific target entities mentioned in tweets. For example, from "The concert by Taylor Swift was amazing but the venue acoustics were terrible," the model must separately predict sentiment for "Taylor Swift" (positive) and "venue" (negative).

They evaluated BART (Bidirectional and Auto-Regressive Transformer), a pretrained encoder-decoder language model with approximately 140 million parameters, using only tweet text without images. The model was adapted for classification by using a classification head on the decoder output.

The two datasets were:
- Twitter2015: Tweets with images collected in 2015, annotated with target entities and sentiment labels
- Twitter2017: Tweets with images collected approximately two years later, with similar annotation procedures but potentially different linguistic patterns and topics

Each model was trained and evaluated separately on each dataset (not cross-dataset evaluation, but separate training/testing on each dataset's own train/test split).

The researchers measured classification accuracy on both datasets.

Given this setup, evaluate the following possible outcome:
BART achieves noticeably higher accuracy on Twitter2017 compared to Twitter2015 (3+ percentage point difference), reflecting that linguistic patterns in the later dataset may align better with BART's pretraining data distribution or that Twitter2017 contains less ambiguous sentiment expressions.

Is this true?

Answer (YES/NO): NO